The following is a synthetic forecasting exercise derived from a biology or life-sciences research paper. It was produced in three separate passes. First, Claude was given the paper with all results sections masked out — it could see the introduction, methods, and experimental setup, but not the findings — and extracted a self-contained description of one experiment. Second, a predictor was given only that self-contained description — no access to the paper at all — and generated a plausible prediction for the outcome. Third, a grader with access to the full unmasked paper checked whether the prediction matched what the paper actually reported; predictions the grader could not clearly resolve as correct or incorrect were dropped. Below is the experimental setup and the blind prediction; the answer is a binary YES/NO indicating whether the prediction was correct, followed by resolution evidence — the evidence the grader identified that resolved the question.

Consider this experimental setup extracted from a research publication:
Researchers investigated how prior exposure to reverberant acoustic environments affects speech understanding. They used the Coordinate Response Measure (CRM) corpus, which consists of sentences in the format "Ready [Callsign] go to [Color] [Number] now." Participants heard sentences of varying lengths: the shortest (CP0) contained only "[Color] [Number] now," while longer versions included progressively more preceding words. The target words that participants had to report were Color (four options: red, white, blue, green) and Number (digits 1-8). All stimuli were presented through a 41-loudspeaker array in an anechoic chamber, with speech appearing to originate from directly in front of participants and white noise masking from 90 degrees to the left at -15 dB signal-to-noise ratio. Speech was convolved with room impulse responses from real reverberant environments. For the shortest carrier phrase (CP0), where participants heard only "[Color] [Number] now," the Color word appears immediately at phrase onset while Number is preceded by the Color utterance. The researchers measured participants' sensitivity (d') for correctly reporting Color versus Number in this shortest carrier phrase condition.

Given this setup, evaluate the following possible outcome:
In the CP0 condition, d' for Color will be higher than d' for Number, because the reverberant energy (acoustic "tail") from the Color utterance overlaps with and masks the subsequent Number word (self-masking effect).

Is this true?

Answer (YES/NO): NO